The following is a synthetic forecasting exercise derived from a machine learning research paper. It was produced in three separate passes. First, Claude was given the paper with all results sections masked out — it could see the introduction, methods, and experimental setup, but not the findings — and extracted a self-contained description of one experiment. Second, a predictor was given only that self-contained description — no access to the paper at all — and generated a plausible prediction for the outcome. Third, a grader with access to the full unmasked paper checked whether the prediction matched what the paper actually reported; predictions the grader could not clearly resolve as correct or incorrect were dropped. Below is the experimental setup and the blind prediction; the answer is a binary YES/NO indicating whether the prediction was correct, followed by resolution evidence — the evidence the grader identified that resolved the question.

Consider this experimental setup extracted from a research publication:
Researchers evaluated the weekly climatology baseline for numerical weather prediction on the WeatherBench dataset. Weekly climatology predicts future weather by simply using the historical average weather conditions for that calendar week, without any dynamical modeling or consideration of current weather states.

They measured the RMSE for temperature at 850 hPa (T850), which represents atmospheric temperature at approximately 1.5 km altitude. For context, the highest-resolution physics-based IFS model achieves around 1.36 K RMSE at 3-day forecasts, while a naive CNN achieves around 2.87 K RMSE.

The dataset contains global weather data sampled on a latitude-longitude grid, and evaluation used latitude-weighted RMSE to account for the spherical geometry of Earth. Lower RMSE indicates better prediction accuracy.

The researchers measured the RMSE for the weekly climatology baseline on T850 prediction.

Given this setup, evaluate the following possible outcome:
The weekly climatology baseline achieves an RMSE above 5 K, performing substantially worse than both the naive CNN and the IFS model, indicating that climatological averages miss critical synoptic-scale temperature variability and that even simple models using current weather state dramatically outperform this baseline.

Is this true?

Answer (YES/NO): NO